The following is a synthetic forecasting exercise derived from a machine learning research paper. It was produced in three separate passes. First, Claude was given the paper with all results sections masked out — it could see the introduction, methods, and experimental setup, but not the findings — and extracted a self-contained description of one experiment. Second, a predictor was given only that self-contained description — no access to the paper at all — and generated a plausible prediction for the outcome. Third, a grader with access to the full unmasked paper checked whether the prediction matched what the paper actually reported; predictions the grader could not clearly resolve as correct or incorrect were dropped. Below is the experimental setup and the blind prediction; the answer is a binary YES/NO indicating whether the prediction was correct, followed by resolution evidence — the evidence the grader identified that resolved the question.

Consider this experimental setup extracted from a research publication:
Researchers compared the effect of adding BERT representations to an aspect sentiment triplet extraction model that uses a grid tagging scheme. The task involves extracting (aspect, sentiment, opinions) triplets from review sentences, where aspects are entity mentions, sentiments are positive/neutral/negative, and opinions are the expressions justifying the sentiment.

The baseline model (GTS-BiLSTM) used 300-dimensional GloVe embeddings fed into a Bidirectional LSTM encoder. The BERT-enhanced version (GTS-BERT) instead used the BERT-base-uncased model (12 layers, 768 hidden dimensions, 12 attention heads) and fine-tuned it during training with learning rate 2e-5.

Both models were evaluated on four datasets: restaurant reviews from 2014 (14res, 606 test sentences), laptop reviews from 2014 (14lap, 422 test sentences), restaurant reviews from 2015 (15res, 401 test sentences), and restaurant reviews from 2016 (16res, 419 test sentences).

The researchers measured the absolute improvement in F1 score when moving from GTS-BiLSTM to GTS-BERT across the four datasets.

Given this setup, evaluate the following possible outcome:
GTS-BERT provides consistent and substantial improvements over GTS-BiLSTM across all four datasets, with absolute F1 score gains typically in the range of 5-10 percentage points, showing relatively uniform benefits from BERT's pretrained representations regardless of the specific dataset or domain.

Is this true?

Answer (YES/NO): NO